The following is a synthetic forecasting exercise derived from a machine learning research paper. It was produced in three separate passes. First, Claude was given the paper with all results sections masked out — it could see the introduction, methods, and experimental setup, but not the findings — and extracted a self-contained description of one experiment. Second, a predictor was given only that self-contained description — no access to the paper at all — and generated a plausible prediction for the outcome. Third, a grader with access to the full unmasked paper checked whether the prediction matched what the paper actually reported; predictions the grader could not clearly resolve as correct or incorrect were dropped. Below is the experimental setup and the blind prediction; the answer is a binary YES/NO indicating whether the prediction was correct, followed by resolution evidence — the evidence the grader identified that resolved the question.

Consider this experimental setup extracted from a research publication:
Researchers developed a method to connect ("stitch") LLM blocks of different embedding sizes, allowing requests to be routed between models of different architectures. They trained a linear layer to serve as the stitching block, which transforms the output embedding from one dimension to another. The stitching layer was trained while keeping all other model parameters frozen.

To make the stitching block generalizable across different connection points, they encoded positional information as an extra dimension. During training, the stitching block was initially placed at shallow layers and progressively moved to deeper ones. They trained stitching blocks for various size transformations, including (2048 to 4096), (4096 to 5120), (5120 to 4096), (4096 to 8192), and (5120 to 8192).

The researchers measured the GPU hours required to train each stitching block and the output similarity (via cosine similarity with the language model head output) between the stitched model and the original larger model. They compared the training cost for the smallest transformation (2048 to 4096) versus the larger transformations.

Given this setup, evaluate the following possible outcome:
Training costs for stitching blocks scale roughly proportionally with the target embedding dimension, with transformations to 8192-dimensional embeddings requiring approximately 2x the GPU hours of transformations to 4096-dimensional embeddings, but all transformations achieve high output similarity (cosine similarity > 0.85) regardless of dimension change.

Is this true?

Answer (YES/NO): NO